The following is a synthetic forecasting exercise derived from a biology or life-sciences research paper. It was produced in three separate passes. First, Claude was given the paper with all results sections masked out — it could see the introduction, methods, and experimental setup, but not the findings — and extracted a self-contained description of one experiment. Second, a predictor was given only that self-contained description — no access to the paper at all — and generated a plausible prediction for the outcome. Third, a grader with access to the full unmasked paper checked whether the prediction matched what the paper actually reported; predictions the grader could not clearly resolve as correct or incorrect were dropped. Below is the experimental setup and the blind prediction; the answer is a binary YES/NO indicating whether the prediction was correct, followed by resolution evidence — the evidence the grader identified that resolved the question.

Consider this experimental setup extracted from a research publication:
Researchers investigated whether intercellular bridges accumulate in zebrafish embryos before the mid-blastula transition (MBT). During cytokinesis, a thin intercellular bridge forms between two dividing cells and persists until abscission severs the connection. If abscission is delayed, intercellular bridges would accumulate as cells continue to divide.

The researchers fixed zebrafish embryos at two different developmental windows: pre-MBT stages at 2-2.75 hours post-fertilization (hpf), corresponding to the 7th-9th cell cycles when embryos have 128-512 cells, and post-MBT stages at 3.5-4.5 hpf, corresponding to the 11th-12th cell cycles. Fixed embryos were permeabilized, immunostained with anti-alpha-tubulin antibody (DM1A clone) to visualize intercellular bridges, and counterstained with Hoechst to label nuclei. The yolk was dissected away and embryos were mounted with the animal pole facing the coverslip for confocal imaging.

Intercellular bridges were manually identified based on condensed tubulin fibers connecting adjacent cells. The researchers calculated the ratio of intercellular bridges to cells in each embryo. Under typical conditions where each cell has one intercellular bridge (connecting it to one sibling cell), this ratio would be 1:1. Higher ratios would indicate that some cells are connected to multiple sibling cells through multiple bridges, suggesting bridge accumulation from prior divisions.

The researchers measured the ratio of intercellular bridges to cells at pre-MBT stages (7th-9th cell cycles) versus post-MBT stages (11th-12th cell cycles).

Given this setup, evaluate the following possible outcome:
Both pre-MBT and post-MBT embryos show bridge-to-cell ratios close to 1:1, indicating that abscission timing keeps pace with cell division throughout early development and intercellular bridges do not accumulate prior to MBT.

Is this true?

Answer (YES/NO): NO